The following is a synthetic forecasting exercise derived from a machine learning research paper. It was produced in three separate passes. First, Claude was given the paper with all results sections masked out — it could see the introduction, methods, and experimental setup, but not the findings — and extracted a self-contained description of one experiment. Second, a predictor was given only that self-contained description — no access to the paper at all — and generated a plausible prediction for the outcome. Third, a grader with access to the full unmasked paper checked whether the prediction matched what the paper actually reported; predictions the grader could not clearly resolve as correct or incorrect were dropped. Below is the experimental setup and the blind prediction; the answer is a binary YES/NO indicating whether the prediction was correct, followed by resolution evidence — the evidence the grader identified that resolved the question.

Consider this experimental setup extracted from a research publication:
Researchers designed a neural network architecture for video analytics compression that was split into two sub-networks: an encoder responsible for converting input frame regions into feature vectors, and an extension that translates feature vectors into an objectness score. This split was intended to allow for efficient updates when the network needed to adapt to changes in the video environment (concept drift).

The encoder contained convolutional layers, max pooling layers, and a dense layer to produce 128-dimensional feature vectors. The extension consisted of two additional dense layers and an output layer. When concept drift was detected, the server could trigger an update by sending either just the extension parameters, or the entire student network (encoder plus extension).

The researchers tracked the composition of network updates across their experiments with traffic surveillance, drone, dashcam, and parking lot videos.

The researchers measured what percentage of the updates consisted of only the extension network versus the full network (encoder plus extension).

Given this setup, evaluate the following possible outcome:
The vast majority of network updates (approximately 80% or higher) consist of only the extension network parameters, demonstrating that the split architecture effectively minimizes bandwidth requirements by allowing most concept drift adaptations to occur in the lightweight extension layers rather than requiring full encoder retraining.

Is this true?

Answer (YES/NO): YES